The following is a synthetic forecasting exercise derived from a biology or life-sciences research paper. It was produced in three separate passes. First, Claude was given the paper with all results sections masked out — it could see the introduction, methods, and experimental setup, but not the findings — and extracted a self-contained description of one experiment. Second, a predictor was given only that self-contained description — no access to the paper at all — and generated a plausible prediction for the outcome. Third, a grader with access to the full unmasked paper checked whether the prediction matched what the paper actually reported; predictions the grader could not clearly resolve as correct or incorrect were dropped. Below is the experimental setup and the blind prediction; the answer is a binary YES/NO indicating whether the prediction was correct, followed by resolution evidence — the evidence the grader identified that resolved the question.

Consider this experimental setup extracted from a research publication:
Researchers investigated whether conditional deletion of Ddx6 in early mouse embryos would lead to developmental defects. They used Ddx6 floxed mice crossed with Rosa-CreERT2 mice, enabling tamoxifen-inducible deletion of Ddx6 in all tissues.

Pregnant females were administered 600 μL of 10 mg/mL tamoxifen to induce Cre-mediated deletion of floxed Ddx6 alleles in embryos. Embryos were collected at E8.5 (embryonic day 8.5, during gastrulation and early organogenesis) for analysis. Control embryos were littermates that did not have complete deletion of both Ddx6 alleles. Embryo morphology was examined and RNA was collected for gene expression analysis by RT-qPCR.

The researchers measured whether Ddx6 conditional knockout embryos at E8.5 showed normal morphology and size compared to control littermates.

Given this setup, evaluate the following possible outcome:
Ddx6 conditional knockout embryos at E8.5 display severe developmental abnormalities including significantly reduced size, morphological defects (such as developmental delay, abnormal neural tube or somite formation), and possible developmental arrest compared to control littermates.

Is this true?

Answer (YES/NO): NO